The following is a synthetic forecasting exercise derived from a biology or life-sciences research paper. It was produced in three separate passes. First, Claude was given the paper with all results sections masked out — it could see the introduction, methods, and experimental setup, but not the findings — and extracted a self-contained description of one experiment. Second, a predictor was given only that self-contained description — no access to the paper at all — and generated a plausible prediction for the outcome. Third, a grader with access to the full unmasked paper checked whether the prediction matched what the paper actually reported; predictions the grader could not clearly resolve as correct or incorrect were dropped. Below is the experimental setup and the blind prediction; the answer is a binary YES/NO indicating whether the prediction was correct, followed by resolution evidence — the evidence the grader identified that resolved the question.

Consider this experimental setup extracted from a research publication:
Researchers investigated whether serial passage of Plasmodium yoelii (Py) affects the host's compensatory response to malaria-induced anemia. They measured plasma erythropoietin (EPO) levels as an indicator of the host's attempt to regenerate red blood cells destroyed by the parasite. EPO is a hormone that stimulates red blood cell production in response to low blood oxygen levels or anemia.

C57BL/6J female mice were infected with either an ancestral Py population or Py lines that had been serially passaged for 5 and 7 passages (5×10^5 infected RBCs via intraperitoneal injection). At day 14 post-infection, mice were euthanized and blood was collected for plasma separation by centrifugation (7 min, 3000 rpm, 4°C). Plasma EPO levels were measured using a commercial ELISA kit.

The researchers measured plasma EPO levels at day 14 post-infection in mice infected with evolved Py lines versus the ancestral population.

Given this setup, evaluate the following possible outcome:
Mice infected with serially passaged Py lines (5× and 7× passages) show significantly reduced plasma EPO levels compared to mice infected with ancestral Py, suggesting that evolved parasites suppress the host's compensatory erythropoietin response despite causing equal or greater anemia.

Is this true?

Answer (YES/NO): NO